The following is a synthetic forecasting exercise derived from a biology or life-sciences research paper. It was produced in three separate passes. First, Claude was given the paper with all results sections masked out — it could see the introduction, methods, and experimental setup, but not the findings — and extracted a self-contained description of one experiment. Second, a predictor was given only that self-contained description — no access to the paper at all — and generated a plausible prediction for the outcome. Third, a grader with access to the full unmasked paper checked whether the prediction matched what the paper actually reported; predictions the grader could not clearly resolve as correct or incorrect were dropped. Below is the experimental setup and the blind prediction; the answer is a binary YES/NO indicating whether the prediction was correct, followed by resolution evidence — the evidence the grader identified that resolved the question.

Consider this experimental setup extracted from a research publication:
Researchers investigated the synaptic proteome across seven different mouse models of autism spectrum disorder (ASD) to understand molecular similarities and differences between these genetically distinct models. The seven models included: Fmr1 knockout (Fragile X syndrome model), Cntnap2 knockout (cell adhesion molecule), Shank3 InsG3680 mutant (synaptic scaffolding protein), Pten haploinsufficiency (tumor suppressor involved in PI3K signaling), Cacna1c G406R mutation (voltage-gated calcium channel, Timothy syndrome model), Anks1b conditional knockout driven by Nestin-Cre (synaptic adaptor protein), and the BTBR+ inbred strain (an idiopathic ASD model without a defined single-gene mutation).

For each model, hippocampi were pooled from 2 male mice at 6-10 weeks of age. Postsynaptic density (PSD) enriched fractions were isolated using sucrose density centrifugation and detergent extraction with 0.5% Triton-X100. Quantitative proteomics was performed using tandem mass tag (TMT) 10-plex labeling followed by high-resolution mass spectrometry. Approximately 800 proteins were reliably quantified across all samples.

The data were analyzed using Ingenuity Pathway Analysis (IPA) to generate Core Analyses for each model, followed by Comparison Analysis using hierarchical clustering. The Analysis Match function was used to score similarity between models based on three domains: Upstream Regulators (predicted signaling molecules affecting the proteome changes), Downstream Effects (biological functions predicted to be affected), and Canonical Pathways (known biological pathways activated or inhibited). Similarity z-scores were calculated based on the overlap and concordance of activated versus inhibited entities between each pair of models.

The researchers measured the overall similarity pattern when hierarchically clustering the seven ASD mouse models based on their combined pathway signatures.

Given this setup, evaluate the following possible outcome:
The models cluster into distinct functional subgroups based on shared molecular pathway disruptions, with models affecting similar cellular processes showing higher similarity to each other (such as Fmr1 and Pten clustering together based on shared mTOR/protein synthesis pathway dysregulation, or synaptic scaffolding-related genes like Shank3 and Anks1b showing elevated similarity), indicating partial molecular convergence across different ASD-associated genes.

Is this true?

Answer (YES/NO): NO